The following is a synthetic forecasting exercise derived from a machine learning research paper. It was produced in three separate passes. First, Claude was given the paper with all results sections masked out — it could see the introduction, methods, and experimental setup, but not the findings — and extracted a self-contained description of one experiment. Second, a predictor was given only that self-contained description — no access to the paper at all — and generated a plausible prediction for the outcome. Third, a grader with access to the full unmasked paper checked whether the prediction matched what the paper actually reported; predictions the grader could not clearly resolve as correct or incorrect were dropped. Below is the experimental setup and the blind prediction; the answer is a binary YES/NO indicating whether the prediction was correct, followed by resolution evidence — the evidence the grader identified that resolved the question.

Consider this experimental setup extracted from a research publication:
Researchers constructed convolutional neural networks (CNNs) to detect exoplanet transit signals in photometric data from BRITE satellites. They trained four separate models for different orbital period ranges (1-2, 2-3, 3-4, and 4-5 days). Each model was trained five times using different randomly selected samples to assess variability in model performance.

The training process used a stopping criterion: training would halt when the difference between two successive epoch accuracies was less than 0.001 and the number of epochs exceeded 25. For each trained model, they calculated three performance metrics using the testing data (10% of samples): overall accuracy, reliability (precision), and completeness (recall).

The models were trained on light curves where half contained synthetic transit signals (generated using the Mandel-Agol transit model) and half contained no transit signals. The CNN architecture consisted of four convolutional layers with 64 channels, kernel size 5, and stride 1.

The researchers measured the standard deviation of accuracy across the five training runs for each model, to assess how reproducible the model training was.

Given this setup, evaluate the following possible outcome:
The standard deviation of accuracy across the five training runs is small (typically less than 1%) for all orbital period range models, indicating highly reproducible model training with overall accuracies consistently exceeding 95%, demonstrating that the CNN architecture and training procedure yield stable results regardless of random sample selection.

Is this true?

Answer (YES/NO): YES